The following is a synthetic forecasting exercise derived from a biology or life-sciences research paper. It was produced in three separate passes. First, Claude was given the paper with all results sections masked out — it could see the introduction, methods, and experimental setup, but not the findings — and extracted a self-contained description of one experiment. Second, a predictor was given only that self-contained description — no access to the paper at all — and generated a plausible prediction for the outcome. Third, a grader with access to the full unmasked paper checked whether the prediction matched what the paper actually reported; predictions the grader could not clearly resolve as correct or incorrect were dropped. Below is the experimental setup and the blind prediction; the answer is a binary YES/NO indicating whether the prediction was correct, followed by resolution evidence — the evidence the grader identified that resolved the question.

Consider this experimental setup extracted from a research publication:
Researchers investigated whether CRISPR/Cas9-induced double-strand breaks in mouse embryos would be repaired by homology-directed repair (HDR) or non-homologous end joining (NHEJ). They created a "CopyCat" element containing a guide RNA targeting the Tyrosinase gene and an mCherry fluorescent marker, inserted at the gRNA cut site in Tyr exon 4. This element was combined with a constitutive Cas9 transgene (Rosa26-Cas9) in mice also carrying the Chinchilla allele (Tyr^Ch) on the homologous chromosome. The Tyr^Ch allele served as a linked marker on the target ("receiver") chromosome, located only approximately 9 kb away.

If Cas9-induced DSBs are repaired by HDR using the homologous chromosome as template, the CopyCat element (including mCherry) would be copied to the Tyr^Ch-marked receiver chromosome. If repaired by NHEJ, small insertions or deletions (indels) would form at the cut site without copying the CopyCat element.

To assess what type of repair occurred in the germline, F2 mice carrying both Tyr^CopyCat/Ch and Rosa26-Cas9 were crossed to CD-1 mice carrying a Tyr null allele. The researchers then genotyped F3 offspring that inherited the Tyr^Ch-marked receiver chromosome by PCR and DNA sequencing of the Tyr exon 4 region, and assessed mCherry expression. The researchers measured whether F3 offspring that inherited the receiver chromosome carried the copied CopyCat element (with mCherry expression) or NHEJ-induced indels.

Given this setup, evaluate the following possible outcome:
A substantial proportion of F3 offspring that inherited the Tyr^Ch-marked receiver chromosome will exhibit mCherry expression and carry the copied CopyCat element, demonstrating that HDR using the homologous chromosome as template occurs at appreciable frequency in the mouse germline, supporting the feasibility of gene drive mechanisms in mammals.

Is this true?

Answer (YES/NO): NO